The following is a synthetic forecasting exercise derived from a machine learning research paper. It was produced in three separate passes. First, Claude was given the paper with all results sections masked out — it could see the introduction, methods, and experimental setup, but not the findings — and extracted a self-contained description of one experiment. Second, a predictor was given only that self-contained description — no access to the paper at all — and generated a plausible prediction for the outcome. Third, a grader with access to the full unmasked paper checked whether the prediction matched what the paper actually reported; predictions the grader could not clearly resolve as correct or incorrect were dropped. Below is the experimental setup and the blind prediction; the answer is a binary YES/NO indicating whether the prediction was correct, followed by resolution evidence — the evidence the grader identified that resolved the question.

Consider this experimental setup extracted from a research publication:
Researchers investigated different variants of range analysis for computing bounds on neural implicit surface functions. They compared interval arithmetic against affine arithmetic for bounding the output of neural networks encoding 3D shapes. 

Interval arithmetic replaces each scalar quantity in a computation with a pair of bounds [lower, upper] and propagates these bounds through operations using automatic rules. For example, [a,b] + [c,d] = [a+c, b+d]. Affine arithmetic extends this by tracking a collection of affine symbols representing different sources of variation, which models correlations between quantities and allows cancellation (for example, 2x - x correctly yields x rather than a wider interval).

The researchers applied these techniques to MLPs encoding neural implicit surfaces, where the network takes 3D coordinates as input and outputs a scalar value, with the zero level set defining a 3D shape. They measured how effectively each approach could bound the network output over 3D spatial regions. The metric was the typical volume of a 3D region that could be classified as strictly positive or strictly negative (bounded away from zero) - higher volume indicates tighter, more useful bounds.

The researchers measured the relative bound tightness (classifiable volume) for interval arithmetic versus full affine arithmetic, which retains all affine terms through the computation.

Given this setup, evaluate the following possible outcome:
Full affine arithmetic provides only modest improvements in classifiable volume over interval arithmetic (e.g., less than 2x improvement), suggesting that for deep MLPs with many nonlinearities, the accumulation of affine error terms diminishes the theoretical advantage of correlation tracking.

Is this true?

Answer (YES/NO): NO